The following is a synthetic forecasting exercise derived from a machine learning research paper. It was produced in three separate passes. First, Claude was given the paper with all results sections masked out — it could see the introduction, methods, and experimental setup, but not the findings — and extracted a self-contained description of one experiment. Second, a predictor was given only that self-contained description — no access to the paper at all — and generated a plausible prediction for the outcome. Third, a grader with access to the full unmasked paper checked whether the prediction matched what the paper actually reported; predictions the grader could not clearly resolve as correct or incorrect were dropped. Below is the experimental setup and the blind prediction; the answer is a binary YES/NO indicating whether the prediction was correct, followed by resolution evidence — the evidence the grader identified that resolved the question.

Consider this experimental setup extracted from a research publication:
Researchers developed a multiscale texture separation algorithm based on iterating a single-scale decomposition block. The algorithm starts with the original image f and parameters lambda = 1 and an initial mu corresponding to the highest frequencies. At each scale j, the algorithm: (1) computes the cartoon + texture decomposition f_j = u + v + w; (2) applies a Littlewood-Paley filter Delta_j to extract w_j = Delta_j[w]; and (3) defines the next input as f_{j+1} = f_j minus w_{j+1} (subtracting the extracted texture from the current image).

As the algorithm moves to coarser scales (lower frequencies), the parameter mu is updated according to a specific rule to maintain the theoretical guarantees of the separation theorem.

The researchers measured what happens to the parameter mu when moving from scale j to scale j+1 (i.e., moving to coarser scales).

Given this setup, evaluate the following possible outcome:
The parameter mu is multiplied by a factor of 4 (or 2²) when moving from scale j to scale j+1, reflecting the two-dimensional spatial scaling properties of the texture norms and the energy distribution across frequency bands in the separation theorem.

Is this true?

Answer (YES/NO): NO